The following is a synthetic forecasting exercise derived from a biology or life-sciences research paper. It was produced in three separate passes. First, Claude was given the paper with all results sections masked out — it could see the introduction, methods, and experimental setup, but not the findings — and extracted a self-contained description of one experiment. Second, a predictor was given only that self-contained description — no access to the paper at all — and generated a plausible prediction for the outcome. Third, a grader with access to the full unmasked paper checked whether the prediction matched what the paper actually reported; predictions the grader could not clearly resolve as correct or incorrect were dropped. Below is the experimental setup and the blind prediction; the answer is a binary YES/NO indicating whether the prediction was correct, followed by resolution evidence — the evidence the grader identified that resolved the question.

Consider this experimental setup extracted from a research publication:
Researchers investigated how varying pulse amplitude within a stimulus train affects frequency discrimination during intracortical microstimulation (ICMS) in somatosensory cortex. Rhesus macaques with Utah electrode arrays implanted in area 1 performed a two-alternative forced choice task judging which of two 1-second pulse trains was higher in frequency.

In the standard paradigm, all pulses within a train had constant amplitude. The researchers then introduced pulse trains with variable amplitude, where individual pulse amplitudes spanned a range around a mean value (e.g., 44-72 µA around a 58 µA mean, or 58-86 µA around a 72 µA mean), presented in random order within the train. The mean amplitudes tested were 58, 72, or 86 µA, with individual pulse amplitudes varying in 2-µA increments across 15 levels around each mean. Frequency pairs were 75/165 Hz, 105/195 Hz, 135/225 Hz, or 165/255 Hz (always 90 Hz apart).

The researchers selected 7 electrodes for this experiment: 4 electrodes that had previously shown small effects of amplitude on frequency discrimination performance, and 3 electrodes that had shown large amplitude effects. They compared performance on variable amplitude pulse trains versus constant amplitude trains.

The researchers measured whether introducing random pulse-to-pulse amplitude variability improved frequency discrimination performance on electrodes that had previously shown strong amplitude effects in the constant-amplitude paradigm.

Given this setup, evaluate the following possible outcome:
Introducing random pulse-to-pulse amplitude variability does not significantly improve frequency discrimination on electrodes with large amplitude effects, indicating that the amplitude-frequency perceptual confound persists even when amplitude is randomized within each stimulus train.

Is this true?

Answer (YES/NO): YES